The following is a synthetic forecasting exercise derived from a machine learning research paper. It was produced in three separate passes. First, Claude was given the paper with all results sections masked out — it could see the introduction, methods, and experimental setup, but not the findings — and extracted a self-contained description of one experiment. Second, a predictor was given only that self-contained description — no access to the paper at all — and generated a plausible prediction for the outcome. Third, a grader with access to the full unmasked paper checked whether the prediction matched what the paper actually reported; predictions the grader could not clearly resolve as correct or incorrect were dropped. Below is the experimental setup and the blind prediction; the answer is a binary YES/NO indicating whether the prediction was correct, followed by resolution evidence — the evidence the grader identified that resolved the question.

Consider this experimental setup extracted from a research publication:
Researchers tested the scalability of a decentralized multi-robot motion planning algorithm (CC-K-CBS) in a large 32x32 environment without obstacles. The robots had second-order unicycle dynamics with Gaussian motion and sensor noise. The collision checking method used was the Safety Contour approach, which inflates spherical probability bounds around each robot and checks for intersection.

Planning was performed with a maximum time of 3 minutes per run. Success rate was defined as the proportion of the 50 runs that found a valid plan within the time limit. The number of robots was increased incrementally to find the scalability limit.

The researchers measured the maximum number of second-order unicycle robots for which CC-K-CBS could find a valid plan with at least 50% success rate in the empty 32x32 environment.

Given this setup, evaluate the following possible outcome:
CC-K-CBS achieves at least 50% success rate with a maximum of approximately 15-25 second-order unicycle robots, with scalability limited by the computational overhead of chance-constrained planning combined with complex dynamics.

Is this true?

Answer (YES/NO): NO